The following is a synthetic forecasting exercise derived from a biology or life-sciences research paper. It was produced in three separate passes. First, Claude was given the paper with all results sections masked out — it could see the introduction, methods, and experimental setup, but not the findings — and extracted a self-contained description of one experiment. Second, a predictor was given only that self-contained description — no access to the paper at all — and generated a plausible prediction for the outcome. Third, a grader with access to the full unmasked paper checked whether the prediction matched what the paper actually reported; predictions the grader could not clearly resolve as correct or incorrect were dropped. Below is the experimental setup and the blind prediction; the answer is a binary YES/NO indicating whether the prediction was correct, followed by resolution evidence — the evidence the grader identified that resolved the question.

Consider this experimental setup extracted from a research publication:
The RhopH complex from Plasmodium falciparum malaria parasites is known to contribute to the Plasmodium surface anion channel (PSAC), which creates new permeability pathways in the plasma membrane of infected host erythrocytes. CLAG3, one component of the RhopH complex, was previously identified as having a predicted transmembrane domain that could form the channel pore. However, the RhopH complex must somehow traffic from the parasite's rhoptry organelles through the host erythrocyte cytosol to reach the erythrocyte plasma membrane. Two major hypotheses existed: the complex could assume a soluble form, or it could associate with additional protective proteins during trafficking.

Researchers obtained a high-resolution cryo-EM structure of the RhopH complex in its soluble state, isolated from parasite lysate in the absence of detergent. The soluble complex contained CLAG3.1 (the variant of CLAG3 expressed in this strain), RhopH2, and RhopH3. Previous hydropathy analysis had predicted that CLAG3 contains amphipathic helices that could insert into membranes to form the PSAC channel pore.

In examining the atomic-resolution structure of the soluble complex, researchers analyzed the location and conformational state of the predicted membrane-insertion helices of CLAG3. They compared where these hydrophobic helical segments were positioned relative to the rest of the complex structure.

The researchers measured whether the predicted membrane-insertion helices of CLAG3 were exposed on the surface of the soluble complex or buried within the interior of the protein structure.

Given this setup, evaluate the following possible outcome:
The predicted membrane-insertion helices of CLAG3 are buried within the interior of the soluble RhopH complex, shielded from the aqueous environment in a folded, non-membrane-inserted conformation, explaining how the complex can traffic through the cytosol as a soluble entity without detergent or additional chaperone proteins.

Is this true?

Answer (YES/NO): YES